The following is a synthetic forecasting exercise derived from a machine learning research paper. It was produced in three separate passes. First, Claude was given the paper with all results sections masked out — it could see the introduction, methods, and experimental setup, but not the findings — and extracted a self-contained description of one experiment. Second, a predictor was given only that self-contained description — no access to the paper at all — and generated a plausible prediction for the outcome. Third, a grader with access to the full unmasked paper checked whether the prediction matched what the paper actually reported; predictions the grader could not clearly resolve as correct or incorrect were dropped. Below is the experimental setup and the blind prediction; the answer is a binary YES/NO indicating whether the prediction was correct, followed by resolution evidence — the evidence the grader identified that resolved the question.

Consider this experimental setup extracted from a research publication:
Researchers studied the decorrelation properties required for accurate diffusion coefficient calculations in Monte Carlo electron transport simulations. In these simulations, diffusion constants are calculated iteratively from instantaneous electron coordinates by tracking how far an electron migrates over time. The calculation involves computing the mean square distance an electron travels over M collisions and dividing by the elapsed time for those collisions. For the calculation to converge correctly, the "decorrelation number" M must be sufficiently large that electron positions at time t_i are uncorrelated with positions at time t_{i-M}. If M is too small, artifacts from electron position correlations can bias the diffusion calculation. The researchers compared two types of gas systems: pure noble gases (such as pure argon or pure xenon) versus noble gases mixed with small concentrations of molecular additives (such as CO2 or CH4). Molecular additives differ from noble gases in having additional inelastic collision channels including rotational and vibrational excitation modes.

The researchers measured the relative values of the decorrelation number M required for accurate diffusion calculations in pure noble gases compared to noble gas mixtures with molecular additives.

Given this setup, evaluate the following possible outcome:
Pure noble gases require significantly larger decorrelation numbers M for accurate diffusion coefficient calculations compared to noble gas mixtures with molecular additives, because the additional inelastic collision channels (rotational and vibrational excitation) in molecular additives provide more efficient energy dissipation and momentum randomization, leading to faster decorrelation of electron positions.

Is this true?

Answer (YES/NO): YES